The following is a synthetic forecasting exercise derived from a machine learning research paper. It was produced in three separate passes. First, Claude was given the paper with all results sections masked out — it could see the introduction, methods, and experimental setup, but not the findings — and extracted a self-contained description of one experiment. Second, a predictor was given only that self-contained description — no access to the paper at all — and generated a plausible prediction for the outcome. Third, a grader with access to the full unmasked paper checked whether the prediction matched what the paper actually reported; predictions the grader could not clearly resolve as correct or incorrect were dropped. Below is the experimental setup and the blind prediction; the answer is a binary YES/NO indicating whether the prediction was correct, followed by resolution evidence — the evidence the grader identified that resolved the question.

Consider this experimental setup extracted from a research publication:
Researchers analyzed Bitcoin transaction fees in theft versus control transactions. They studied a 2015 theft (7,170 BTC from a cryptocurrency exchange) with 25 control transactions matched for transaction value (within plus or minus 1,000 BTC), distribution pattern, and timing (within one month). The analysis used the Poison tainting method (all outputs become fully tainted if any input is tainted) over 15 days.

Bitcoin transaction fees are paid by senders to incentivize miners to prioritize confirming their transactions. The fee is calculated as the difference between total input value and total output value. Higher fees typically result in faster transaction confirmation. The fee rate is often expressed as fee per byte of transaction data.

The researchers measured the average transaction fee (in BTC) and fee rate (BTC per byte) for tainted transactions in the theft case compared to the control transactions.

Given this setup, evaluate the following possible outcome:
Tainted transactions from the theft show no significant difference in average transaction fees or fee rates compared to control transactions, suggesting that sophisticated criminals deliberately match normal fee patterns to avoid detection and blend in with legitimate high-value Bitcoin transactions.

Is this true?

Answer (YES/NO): NO